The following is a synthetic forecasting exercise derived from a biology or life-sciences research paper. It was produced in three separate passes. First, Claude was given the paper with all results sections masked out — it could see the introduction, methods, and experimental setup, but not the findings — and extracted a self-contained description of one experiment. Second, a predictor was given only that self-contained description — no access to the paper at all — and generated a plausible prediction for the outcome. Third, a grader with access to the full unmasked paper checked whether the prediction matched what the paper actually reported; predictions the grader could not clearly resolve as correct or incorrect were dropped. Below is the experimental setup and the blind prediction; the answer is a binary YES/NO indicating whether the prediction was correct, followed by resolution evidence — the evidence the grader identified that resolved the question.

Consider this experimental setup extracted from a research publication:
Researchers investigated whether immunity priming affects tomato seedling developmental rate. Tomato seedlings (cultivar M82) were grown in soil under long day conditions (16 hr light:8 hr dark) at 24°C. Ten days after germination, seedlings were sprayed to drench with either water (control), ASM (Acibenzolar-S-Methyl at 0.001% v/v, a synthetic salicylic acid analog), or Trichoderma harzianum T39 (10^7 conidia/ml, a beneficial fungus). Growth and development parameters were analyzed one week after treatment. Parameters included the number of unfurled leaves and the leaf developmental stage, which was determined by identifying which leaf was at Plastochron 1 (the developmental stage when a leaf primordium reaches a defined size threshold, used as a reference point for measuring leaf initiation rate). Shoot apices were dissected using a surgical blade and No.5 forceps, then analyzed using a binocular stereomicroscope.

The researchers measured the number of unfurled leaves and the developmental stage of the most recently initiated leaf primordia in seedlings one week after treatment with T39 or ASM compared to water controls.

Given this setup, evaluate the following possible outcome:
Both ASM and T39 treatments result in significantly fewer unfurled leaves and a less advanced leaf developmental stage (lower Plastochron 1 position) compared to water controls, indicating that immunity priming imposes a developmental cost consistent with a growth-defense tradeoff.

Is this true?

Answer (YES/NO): NO